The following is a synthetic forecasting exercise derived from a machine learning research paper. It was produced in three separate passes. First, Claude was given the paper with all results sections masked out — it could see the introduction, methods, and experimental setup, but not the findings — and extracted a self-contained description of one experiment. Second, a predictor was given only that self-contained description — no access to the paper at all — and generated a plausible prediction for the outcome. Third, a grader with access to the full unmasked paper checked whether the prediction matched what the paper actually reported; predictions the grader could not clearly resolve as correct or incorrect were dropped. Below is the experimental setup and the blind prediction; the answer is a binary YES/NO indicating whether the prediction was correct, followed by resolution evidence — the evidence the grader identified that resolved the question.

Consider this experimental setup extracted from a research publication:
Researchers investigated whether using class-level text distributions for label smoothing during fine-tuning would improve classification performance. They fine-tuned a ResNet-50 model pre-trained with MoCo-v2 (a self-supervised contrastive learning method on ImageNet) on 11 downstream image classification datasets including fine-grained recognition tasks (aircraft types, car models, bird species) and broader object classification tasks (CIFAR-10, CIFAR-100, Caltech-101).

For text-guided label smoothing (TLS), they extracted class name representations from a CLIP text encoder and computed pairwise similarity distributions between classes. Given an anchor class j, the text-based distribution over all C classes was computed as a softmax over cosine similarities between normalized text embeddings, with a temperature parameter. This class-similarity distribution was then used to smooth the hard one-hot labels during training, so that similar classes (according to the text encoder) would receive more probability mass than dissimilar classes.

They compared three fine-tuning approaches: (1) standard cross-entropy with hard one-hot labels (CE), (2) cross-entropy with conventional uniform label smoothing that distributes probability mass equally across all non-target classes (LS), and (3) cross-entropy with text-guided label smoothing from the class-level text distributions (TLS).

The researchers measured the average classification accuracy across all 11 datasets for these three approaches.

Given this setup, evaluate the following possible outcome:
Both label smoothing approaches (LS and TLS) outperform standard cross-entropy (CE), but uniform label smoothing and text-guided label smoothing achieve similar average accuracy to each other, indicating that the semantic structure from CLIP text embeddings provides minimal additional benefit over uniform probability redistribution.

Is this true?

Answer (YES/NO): NO